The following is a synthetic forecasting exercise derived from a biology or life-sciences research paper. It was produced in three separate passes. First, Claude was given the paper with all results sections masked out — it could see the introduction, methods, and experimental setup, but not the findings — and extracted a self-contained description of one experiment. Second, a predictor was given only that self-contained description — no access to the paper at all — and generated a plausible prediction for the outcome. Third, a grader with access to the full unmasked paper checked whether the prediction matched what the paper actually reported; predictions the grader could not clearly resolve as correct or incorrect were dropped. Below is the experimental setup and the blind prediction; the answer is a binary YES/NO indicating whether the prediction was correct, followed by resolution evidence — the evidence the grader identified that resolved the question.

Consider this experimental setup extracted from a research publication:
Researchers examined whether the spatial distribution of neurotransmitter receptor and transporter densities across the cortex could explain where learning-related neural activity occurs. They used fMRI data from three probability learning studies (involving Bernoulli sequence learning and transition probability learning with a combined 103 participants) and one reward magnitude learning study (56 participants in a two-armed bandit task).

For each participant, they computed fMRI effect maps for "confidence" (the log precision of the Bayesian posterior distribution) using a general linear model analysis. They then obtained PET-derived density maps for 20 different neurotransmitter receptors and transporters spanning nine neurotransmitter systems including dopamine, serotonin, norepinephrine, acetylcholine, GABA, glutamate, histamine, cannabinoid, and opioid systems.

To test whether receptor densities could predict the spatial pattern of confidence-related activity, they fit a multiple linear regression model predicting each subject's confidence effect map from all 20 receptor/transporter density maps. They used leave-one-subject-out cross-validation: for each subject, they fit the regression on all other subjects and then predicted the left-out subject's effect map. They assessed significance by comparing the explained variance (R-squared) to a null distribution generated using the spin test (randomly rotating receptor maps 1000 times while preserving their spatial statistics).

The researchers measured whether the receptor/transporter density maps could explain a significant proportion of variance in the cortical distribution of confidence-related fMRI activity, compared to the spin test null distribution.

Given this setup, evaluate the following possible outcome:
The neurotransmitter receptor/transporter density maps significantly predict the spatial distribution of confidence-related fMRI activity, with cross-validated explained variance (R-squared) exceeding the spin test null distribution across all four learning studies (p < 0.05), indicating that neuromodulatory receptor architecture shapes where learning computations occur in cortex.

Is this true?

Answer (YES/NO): YES